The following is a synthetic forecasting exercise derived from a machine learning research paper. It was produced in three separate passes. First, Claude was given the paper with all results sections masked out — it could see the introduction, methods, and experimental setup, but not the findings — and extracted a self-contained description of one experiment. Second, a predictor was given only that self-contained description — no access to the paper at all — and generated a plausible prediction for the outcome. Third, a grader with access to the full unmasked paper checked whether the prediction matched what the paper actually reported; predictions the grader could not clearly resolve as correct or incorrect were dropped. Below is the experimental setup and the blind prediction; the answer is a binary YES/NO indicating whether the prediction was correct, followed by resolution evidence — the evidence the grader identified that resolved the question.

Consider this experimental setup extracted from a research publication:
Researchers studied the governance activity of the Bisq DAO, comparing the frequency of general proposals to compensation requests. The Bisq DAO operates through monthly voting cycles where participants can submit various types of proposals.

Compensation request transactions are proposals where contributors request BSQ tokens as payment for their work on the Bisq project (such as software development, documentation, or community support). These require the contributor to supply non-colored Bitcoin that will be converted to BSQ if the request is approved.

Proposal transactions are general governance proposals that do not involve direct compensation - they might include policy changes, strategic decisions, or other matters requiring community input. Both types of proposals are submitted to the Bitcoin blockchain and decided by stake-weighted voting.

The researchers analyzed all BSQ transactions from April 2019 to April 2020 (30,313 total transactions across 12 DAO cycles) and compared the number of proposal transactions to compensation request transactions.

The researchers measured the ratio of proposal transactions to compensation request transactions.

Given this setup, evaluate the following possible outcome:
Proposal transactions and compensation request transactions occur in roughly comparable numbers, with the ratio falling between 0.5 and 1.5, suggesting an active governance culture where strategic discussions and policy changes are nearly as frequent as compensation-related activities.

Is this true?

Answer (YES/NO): NO